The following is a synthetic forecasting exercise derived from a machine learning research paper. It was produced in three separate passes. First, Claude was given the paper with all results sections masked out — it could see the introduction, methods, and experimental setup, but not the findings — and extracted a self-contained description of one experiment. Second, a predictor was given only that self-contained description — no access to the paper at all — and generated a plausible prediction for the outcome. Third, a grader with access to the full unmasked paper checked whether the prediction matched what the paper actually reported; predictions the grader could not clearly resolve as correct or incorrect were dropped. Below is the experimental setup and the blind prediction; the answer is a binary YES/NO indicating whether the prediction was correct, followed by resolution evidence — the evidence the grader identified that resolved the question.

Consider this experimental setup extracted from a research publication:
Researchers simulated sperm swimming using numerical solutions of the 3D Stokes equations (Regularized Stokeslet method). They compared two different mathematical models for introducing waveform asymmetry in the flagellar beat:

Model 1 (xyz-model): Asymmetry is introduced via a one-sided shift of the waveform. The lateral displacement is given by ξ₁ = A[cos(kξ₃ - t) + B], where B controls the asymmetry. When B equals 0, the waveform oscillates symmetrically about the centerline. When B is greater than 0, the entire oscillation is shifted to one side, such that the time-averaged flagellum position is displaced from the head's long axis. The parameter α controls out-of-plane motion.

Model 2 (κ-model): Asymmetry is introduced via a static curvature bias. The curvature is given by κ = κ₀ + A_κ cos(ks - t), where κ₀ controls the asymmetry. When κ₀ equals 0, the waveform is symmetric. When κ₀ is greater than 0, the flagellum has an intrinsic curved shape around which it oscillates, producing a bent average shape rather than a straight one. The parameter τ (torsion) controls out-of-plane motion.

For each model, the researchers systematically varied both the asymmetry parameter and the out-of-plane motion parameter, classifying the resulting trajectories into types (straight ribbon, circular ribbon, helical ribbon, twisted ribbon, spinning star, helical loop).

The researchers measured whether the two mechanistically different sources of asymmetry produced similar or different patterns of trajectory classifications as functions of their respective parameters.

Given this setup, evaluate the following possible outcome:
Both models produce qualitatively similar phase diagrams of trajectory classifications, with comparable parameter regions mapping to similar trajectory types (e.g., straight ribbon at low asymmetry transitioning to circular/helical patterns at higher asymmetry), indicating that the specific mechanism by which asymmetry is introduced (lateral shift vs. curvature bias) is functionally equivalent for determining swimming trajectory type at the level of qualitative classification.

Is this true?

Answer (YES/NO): NO